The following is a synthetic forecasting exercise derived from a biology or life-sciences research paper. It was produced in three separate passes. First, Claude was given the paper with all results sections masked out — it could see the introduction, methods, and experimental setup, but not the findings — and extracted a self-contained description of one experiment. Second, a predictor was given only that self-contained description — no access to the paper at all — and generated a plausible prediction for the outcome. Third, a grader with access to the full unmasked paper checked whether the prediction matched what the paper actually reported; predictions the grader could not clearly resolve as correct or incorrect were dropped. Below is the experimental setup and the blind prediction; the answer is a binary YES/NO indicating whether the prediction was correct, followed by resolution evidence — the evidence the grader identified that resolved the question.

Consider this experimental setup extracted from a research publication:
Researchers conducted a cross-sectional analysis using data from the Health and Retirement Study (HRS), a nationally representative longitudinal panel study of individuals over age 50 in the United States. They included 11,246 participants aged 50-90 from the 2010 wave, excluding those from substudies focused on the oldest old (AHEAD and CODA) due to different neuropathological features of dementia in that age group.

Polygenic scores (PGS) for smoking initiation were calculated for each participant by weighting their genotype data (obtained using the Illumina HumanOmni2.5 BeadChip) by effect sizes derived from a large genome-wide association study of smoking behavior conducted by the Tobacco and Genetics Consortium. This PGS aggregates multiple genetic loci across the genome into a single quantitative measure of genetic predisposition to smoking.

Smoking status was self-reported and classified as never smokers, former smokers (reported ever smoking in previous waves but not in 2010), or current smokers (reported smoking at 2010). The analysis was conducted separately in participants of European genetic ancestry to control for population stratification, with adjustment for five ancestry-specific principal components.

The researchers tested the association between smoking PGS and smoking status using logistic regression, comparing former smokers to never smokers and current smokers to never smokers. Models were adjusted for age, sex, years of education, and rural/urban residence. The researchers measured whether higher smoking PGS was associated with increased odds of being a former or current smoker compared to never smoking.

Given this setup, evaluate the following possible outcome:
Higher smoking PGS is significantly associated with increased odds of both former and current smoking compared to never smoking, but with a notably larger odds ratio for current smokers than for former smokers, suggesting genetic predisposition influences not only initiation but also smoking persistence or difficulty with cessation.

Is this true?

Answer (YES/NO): NO